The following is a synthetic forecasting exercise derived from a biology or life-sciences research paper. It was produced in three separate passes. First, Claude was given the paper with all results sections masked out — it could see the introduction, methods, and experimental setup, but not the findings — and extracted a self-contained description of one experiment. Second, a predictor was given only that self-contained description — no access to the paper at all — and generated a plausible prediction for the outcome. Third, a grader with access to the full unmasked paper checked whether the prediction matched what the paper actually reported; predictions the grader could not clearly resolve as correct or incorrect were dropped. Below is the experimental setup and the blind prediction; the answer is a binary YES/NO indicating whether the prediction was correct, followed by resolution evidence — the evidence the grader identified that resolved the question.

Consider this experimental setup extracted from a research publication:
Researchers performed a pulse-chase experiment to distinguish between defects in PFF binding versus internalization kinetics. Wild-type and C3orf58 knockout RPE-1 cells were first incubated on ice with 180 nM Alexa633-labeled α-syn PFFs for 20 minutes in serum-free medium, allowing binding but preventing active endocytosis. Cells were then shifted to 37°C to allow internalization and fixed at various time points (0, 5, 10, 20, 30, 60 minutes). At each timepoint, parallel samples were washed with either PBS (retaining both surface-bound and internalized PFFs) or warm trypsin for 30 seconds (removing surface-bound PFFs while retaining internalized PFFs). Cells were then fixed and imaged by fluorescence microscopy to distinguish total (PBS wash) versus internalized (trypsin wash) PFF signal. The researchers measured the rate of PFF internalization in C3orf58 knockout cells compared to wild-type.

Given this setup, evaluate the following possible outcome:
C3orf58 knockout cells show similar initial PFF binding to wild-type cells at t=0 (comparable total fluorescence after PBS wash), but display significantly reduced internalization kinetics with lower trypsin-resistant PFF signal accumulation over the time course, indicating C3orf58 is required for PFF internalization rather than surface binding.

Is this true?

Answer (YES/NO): NO